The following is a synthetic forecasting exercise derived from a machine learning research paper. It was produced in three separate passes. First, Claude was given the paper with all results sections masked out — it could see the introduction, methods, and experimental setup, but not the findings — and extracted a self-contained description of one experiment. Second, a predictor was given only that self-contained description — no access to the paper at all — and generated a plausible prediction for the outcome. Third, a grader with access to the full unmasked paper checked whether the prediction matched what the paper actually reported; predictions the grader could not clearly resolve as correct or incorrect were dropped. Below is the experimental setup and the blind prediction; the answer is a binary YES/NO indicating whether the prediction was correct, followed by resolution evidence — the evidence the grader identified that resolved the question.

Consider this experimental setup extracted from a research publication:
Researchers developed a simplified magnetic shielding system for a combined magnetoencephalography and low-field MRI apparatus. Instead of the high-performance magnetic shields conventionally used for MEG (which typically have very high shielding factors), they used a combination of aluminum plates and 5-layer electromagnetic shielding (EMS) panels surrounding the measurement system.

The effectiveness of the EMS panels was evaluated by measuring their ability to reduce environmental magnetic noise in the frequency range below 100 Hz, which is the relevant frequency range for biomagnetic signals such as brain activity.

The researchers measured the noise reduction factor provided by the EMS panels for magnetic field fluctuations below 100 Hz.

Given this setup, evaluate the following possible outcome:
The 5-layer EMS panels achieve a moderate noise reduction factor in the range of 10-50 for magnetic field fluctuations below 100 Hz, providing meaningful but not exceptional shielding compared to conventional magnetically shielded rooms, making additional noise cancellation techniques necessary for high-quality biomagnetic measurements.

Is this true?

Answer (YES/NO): NO